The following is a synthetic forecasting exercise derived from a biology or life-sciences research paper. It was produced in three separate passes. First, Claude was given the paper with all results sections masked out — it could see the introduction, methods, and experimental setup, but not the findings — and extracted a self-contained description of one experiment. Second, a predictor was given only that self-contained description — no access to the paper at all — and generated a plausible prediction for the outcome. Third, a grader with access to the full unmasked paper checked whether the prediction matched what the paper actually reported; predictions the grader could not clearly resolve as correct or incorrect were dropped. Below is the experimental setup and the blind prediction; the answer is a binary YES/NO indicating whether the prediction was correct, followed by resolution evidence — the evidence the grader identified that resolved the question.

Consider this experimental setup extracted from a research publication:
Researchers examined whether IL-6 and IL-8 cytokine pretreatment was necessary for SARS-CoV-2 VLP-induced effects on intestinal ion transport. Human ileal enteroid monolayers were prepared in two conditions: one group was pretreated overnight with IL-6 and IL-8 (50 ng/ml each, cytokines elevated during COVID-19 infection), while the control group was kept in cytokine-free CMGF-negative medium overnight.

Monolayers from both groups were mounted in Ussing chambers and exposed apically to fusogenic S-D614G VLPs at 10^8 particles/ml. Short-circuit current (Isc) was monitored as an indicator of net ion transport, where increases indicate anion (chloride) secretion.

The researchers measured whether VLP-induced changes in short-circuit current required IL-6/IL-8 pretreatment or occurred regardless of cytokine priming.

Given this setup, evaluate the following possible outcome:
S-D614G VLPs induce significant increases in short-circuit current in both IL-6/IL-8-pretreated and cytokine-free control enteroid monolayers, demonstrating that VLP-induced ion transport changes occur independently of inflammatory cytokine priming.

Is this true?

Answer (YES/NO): NO